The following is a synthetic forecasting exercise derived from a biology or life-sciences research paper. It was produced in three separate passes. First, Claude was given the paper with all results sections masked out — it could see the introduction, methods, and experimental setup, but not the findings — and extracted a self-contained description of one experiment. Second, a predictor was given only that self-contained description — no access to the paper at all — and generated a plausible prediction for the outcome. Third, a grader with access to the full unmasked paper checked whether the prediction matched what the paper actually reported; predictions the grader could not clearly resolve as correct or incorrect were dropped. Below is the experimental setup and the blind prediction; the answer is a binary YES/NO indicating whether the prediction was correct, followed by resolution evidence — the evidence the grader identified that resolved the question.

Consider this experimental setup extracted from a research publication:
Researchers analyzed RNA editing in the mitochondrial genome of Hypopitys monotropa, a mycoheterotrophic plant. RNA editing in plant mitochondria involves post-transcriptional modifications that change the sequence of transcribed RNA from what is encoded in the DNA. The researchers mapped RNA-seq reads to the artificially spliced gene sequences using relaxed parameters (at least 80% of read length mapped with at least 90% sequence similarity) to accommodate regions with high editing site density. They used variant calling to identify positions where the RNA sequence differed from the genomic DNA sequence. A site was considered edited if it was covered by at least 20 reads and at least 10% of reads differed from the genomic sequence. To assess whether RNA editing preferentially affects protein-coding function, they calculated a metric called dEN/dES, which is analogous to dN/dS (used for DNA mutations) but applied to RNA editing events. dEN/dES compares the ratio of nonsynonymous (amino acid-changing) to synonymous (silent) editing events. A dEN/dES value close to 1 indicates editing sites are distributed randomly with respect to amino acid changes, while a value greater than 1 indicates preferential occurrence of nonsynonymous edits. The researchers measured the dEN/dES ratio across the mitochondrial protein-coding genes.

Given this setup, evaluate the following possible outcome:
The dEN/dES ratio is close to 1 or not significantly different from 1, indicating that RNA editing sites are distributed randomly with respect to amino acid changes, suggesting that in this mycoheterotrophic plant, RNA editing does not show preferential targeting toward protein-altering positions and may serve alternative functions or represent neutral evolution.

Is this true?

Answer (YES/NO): YES